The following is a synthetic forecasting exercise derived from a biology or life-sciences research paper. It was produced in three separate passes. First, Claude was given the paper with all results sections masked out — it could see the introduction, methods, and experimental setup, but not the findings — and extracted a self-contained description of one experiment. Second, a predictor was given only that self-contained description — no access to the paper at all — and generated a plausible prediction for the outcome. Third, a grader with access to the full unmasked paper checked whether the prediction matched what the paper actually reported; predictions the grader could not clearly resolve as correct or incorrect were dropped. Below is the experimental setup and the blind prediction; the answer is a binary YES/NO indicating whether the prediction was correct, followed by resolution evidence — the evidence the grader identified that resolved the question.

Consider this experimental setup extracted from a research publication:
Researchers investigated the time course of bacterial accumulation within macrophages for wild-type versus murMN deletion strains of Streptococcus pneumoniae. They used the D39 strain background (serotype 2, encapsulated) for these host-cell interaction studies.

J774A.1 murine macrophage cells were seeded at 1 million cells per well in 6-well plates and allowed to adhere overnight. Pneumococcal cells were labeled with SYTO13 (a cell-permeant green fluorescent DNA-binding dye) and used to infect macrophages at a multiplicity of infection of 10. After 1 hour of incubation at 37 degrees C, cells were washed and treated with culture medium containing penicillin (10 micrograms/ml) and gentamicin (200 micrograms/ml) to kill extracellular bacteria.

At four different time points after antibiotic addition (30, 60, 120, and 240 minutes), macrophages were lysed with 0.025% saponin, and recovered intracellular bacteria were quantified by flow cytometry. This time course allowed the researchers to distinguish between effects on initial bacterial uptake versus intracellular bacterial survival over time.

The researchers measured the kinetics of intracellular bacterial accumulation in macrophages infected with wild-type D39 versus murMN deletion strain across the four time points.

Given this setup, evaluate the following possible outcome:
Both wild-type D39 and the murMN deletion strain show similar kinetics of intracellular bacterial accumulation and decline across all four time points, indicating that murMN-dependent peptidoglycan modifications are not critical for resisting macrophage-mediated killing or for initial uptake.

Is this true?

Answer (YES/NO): NO